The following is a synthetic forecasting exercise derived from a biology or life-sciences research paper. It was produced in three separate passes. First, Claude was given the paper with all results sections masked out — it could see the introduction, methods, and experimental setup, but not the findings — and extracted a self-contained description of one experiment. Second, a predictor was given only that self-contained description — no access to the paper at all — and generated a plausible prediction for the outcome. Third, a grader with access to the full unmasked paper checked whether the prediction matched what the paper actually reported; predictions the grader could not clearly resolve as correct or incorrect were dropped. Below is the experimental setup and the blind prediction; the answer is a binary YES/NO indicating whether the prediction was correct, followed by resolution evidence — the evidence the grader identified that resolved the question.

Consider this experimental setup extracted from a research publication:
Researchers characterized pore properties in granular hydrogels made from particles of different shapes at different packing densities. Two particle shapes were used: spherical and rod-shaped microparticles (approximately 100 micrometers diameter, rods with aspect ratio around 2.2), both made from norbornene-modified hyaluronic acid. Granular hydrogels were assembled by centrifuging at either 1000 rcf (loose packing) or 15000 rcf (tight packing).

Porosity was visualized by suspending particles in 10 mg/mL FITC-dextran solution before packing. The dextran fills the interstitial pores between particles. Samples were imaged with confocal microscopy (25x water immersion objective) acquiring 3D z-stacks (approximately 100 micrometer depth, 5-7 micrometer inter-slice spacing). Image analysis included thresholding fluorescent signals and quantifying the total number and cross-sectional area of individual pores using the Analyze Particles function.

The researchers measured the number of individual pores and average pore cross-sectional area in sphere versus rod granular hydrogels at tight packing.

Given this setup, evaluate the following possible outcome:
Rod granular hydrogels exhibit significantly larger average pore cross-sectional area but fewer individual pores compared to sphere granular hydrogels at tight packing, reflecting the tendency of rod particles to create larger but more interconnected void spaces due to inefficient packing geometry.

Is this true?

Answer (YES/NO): YES